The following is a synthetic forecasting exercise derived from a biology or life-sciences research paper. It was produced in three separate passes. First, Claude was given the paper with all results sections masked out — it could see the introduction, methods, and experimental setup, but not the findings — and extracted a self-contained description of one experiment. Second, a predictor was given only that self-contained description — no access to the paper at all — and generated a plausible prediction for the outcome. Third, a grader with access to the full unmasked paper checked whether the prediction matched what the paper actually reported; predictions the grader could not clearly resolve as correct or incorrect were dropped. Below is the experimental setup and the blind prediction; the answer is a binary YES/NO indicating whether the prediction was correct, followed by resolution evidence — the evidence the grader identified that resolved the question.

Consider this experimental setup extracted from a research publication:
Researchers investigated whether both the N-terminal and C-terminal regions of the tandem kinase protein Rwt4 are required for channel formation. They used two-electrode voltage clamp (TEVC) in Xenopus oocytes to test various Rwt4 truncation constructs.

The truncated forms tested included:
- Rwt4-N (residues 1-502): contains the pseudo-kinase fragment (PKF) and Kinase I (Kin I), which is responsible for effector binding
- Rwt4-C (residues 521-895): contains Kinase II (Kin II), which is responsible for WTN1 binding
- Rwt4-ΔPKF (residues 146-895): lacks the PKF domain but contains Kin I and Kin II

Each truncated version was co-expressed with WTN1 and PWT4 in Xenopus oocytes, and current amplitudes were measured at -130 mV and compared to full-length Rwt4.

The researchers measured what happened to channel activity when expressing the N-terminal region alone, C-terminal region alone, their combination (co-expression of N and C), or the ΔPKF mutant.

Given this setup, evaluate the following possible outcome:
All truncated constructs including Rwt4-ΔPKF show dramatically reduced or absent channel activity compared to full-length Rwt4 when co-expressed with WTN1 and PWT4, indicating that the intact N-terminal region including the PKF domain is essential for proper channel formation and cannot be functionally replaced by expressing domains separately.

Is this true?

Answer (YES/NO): YES